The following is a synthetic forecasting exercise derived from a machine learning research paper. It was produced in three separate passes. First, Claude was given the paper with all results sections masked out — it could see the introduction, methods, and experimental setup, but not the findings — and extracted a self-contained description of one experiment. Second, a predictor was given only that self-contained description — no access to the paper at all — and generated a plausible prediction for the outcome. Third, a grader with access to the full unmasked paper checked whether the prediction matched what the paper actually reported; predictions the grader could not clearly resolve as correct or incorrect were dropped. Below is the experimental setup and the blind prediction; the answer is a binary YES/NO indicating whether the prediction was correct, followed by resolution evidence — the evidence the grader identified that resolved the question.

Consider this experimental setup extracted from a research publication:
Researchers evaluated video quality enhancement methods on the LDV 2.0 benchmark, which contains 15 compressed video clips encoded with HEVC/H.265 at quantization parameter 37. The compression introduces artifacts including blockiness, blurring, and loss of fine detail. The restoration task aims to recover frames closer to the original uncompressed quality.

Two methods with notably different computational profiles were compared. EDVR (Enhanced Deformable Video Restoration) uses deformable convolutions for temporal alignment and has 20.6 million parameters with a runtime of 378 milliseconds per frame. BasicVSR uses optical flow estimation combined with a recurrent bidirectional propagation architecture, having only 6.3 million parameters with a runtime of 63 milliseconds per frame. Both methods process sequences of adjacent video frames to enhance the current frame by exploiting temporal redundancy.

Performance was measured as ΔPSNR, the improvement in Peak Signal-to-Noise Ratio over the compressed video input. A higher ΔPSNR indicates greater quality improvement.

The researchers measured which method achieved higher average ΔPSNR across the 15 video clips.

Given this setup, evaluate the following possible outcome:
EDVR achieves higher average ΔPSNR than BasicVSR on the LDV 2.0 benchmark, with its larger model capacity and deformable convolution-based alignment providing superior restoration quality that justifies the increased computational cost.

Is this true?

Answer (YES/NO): NO